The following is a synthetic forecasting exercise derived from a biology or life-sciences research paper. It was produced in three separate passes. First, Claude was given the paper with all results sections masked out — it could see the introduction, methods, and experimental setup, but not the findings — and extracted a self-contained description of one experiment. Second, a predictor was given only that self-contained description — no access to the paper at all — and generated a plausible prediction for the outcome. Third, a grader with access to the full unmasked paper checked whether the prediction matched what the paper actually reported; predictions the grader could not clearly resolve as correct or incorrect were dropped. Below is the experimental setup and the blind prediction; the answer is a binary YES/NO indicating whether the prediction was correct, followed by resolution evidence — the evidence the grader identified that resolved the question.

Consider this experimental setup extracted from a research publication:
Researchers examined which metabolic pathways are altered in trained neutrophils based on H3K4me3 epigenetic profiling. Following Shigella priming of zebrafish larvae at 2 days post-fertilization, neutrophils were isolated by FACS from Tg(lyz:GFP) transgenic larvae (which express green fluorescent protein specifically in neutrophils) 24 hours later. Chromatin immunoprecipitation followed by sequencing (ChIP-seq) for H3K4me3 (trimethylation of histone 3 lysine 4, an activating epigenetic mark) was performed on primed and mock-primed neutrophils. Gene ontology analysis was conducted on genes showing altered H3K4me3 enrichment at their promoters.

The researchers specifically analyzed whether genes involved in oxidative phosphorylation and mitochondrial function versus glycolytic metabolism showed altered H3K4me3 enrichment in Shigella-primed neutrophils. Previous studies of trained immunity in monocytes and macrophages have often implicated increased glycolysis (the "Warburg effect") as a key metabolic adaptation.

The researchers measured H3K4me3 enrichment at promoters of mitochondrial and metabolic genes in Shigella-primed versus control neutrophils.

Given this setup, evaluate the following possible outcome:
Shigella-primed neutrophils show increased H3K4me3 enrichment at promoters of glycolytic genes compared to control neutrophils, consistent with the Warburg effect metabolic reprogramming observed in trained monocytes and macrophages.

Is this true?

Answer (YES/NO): NO